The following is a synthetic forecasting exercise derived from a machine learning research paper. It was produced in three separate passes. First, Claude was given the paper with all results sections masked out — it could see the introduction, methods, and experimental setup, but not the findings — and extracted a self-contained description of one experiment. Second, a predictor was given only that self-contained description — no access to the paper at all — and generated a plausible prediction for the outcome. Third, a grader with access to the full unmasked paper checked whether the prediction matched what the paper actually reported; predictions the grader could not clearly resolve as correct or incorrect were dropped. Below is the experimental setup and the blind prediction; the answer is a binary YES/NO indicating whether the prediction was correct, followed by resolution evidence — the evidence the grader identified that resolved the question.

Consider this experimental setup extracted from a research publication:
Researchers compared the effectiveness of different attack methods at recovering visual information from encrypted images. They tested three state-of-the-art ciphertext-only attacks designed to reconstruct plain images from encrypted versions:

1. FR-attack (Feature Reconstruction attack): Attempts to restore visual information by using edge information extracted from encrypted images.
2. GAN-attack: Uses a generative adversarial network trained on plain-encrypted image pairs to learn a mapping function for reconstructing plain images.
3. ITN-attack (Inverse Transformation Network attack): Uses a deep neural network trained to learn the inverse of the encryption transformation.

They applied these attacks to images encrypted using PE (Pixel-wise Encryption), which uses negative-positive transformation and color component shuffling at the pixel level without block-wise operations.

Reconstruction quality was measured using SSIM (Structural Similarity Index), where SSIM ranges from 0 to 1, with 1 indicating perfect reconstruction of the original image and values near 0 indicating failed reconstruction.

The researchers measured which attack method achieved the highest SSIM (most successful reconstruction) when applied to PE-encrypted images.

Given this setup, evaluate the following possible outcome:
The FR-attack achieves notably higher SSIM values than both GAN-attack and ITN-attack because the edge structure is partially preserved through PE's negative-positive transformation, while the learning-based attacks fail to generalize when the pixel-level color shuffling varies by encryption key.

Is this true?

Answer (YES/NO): NO